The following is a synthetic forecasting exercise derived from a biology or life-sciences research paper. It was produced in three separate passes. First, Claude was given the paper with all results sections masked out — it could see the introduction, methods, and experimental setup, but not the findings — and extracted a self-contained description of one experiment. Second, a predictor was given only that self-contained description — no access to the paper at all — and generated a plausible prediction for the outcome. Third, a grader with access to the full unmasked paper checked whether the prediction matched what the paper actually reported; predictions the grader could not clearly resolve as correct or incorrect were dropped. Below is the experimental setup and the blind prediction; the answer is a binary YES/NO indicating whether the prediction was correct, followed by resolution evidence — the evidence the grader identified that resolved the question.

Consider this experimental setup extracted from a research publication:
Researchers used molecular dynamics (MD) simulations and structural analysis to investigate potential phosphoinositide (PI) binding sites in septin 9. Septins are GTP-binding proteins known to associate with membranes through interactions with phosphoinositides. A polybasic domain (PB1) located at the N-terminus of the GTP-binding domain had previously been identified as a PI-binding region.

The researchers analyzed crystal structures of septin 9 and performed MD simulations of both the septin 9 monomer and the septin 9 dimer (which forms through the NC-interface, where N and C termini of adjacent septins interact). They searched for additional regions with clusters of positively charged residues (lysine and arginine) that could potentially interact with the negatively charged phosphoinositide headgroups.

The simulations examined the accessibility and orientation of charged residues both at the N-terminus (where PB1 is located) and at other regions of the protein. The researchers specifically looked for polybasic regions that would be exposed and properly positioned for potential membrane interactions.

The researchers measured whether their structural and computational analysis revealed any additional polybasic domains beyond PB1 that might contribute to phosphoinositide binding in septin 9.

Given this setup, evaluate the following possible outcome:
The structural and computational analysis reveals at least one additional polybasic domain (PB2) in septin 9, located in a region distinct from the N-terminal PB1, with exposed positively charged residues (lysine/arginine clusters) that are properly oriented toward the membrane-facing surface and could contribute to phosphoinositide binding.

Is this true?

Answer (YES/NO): YES